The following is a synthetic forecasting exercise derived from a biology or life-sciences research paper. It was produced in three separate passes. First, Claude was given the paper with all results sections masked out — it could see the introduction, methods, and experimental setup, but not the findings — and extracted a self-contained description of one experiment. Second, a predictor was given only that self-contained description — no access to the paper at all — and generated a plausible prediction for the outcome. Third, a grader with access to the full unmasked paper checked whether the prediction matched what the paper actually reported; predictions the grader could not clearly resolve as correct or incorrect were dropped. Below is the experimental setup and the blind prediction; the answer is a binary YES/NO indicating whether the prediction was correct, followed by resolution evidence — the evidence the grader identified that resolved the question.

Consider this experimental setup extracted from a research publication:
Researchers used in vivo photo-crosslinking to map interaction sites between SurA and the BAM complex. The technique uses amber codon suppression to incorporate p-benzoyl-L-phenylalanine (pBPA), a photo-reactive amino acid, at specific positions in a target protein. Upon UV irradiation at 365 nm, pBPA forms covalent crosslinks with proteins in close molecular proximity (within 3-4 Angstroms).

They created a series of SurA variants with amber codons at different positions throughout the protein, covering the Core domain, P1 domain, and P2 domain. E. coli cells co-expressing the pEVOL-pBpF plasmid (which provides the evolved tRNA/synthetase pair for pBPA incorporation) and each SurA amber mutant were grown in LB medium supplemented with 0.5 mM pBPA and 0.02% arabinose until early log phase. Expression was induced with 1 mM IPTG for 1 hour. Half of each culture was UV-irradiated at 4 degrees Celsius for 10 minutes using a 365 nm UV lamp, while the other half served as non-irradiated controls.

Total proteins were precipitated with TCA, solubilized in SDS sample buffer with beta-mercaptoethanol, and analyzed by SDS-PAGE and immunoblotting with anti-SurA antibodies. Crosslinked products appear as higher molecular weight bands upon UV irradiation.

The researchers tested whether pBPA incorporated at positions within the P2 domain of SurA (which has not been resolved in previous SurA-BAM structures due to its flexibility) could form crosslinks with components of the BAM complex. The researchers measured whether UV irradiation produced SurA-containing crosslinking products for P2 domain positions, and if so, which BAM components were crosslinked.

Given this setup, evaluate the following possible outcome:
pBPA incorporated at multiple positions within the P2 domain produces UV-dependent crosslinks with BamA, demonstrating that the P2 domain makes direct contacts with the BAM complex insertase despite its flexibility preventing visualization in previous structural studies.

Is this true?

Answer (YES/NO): YES